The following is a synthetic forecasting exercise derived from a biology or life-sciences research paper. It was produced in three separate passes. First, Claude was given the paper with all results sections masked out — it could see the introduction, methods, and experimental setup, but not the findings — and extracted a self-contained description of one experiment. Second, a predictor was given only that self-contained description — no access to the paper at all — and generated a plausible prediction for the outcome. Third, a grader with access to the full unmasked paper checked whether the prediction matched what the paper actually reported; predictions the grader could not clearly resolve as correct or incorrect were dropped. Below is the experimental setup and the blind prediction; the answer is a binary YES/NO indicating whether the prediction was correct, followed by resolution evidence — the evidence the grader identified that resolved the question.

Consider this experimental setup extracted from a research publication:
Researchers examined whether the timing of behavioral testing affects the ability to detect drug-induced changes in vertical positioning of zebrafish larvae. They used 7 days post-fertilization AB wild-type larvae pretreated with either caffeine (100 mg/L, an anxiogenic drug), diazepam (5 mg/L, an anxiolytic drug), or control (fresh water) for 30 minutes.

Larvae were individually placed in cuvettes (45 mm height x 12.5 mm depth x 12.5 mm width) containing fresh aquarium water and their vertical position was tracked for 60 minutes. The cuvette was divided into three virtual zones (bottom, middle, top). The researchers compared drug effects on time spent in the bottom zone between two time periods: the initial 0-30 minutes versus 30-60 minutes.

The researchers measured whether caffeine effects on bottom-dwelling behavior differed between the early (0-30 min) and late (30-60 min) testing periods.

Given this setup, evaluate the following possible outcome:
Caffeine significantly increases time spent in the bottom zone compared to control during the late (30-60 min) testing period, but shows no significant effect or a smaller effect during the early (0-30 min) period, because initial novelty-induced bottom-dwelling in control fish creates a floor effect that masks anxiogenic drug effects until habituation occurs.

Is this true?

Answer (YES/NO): YES